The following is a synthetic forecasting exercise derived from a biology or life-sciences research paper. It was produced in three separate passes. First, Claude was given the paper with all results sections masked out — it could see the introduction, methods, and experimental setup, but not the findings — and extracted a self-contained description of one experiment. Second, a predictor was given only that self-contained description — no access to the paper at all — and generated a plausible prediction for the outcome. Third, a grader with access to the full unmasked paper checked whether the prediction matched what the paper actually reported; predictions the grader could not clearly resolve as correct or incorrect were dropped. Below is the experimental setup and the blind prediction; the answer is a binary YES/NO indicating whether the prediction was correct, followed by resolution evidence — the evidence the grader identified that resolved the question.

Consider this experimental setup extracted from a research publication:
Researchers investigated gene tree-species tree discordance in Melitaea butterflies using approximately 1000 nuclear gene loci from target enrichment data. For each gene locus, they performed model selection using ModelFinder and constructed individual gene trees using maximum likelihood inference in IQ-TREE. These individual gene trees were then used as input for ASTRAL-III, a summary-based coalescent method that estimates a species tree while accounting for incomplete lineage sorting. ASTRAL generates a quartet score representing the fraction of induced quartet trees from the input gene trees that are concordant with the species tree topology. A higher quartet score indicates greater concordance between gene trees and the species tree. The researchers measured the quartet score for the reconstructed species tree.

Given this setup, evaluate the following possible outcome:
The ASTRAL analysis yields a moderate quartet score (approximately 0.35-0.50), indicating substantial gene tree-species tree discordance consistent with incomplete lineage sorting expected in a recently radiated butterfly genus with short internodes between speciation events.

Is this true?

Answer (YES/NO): YES